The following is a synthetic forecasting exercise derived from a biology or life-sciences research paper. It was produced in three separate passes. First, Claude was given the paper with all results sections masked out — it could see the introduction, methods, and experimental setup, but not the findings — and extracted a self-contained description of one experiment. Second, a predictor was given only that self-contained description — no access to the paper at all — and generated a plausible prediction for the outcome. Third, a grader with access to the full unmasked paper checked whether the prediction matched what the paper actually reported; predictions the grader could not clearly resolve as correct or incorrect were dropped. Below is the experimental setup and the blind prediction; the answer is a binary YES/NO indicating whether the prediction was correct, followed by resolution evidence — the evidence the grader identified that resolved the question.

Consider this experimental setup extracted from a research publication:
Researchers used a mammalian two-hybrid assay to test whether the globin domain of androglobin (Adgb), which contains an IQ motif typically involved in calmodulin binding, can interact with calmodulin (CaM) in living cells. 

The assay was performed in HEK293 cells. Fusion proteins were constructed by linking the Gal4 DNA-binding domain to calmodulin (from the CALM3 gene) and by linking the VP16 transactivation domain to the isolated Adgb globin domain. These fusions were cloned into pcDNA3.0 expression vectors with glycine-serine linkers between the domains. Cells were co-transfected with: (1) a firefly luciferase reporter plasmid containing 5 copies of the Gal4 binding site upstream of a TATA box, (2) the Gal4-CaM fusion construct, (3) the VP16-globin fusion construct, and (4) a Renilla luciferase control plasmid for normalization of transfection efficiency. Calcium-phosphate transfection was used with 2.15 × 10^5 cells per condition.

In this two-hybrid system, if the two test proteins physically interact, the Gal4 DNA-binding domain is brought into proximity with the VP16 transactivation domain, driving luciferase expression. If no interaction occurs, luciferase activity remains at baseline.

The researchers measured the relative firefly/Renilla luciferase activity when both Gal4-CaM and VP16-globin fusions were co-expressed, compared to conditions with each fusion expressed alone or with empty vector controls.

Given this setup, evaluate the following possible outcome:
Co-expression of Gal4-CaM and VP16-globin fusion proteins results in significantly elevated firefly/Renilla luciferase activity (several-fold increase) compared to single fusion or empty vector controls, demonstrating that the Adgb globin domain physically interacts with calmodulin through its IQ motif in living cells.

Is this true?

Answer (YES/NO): YES